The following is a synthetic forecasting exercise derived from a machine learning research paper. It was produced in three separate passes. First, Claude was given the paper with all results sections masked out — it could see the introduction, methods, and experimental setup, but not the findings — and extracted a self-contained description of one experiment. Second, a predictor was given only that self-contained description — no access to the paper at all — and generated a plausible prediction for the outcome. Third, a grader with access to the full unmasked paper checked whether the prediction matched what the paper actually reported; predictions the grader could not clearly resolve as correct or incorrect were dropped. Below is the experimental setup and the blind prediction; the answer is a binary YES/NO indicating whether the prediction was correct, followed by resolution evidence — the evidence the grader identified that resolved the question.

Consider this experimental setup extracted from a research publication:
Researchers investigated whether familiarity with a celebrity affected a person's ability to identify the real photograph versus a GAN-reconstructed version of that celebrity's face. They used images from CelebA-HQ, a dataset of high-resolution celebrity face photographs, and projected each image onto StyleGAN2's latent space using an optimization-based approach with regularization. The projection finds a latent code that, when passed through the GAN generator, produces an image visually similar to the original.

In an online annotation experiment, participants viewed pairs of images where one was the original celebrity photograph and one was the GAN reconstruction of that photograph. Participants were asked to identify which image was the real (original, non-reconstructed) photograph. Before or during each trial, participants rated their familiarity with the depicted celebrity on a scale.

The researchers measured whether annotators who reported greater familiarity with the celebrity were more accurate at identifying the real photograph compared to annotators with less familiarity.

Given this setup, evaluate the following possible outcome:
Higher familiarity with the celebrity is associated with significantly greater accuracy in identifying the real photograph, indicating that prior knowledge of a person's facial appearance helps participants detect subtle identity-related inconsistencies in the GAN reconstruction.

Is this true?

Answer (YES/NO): YES